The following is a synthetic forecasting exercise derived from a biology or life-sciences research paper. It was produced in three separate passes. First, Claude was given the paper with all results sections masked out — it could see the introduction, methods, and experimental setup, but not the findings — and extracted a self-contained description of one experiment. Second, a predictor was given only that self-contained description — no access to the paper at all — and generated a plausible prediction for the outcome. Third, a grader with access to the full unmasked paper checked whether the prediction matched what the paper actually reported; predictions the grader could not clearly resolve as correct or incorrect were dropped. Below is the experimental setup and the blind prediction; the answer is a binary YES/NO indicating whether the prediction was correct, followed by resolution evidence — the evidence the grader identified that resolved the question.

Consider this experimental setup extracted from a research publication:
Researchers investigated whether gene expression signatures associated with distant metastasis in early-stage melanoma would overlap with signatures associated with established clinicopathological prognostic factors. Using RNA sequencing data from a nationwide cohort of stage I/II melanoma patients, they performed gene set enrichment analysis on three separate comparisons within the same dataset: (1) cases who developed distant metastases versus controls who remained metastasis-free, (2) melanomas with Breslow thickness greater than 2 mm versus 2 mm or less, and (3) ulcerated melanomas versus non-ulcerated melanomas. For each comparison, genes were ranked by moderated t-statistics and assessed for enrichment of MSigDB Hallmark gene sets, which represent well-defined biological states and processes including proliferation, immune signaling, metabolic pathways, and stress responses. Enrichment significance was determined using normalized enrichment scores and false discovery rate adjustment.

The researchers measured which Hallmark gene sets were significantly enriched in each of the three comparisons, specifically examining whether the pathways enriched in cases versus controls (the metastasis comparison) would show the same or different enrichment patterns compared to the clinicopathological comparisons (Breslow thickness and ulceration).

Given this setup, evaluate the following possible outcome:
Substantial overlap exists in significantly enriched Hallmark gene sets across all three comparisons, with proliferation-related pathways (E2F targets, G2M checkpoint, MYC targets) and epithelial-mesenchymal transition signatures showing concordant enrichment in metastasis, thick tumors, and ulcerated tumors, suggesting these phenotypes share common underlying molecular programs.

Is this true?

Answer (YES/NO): NO